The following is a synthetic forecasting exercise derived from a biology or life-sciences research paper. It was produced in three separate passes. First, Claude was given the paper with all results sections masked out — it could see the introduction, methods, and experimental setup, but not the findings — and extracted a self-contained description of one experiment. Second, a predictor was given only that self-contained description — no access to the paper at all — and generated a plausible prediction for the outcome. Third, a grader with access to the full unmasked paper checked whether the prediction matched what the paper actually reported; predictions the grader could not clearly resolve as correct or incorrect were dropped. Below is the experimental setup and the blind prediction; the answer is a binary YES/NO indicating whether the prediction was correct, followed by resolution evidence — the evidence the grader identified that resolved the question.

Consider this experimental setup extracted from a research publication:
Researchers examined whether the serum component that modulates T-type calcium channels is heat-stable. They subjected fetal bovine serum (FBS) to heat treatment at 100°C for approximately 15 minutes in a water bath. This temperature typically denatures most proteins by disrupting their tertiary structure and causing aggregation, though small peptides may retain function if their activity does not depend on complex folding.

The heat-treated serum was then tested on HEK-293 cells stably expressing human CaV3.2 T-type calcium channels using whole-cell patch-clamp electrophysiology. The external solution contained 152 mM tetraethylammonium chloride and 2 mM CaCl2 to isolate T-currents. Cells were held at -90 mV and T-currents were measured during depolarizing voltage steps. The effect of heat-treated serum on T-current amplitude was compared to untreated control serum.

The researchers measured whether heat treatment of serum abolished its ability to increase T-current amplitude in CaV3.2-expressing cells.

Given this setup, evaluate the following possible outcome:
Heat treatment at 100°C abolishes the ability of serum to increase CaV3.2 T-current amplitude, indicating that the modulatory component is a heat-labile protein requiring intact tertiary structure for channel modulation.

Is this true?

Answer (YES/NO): NO